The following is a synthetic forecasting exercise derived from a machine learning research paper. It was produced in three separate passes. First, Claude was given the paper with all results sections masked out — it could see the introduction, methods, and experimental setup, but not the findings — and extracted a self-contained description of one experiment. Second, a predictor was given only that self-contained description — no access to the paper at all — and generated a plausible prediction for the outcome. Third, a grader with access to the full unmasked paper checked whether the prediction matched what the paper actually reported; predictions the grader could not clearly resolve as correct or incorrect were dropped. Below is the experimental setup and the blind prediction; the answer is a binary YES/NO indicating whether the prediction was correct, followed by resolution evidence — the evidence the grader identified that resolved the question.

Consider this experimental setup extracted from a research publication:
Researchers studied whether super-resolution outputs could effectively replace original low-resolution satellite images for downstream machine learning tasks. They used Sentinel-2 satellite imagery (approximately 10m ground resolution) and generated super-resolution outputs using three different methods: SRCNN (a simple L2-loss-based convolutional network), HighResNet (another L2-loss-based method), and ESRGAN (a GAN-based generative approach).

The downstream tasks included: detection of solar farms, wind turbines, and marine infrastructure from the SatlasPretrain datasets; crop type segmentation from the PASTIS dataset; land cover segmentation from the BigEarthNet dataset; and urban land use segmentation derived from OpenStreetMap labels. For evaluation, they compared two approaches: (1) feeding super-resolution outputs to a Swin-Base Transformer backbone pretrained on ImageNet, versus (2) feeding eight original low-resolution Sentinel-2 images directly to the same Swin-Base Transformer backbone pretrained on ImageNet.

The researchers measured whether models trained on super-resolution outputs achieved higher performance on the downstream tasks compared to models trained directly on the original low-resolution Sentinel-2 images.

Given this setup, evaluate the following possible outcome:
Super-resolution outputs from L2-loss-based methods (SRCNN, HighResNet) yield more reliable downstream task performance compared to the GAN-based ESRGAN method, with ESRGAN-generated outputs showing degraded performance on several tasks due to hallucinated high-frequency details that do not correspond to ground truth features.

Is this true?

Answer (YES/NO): NO